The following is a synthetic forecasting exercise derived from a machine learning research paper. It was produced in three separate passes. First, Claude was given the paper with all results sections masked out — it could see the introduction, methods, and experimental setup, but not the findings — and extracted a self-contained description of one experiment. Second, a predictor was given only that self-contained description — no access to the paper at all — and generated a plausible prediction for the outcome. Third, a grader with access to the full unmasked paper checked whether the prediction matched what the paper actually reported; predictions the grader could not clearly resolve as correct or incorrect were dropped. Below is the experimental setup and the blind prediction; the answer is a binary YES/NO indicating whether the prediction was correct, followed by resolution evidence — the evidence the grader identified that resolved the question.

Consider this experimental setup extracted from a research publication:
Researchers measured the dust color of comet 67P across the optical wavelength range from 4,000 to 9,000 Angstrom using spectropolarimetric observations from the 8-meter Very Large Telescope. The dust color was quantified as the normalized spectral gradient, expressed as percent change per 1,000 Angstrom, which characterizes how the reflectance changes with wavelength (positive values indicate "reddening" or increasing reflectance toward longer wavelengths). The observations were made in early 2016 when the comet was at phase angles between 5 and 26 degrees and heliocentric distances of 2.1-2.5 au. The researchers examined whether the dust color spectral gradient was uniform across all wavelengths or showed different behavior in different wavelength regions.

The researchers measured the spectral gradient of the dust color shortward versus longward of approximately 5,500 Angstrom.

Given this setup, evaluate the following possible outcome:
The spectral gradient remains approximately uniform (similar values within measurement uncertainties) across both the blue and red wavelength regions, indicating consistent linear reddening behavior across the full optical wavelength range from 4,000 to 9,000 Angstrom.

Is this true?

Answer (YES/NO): NO